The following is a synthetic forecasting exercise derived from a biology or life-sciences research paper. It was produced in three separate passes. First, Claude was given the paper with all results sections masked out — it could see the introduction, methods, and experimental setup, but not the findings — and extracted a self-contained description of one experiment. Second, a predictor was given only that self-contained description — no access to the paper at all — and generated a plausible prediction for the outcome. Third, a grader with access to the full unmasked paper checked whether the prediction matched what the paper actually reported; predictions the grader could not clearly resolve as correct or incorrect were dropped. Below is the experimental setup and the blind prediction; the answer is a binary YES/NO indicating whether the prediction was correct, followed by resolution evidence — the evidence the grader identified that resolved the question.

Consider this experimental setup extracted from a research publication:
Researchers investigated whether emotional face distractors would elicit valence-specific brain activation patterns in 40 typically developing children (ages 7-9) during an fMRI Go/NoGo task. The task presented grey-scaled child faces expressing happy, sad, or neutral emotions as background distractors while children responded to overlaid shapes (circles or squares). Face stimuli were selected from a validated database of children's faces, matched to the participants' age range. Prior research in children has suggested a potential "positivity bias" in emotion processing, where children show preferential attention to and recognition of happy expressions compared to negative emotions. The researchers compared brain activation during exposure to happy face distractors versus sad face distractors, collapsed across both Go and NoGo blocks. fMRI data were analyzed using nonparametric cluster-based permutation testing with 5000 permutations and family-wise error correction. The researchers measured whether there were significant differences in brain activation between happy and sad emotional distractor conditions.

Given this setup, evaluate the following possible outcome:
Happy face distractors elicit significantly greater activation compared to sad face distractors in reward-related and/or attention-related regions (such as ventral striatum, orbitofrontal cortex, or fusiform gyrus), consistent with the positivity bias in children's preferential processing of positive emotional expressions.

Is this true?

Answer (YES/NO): NO